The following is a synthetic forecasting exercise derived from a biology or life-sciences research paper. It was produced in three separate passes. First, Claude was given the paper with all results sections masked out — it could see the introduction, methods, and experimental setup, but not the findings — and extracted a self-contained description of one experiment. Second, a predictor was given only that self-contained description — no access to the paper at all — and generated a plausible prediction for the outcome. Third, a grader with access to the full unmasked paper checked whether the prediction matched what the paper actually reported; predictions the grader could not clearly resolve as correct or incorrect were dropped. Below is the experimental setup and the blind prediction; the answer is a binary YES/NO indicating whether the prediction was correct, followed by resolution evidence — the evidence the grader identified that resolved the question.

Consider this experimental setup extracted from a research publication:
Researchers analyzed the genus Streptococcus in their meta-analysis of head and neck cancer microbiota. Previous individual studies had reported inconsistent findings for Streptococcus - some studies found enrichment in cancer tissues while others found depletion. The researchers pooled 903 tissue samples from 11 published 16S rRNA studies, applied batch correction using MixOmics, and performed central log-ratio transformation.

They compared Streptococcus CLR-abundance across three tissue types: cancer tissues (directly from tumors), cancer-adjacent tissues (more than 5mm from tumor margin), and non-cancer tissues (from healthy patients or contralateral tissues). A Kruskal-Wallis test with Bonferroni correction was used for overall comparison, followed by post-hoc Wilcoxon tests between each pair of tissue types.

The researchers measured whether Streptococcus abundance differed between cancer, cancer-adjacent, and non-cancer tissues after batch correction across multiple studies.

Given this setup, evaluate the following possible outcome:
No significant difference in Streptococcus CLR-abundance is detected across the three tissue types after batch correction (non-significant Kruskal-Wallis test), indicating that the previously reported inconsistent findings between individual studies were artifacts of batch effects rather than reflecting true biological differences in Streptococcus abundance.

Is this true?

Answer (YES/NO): NO